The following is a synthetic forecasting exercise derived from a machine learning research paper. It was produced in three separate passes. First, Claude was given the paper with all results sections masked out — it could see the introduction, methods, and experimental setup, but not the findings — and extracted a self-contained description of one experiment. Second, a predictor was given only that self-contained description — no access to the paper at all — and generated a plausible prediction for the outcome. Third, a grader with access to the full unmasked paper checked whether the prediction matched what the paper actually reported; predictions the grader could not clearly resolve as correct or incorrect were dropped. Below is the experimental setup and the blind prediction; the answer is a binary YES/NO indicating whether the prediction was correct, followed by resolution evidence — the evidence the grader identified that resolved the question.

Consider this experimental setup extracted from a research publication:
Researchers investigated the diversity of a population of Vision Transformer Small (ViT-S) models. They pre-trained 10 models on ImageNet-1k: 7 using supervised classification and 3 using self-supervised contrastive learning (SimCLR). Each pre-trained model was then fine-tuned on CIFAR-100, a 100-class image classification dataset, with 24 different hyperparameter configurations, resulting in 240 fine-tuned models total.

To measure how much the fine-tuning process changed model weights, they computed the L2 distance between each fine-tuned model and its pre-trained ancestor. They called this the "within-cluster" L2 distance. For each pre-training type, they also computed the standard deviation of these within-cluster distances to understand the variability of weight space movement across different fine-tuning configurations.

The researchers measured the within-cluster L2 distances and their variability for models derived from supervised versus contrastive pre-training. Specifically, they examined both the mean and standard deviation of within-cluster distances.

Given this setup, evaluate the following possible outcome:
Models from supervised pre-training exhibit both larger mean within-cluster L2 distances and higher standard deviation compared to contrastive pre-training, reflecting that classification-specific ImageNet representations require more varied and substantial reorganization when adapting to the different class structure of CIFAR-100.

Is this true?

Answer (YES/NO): NO